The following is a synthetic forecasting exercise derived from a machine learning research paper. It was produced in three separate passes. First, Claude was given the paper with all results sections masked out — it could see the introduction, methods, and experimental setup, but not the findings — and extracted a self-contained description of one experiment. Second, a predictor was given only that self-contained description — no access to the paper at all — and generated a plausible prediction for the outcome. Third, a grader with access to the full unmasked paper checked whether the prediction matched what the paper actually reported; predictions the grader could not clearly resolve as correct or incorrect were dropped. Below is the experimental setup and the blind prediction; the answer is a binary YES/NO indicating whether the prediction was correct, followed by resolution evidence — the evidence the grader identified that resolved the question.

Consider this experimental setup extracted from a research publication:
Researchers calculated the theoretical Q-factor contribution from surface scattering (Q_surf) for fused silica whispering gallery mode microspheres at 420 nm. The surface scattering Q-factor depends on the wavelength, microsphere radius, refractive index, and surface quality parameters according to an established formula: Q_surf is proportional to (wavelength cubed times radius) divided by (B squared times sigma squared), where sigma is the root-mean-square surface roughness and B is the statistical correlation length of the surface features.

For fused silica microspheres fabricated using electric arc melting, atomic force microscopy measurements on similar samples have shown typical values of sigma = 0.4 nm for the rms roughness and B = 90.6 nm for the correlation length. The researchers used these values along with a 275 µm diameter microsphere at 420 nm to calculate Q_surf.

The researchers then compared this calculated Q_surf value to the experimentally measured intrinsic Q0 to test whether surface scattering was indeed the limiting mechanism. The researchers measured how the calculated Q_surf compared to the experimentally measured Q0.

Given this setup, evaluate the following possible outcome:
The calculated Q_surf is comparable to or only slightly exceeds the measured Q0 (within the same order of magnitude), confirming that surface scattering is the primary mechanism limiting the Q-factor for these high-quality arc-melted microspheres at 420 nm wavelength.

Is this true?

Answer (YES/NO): YES